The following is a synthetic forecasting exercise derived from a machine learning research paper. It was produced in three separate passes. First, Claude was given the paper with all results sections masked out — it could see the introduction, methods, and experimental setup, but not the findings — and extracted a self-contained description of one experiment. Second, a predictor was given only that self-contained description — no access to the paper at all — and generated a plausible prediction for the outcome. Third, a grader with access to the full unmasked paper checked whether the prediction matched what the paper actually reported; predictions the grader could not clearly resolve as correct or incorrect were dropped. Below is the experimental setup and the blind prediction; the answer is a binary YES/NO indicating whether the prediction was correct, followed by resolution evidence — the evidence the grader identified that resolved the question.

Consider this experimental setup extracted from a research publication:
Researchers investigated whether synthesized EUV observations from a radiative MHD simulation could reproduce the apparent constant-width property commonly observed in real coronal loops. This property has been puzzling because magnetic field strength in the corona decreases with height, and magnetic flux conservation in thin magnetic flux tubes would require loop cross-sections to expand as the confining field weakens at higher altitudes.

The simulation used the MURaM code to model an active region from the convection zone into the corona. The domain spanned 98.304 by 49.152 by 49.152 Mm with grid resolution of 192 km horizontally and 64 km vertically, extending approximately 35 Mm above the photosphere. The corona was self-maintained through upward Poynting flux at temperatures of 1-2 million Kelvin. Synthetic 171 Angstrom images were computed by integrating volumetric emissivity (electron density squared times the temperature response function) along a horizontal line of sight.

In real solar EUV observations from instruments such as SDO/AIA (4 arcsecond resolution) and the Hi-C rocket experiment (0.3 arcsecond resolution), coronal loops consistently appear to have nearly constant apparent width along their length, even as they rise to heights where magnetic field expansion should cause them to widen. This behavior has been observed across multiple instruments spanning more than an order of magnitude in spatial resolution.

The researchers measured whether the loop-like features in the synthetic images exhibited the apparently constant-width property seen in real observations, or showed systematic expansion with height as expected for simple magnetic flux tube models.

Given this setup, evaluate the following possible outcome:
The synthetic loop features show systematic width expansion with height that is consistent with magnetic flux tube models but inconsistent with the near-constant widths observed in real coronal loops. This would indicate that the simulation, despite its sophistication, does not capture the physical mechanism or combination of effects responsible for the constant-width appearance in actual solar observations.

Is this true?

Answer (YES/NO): NO